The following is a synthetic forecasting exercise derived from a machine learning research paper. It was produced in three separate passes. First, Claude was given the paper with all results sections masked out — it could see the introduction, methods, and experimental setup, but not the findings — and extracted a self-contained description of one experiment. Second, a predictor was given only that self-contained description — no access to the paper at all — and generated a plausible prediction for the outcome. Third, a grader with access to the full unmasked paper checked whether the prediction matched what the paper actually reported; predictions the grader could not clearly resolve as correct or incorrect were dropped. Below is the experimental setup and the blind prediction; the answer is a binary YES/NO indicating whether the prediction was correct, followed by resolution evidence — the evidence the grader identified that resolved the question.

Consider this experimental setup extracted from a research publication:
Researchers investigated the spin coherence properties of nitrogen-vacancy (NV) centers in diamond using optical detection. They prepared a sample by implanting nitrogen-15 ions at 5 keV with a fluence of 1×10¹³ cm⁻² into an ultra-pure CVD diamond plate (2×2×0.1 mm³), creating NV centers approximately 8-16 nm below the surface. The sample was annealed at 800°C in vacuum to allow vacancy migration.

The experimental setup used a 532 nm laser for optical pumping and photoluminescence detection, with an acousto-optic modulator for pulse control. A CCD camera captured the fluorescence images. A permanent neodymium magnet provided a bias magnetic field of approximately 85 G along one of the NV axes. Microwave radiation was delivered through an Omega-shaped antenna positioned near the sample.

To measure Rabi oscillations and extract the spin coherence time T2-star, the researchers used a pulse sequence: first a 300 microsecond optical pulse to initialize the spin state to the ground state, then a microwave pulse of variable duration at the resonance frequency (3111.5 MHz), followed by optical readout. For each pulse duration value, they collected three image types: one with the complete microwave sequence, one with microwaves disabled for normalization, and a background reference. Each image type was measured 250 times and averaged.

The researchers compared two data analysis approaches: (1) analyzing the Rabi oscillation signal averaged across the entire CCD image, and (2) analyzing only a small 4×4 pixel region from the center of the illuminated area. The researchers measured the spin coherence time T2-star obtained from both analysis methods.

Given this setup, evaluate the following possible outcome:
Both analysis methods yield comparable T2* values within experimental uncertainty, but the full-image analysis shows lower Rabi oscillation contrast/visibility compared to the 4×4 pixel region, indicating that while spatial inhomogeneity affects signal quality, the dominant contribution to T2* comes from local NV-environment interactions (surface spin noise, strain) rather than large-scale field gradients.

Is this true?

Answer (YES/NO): NO